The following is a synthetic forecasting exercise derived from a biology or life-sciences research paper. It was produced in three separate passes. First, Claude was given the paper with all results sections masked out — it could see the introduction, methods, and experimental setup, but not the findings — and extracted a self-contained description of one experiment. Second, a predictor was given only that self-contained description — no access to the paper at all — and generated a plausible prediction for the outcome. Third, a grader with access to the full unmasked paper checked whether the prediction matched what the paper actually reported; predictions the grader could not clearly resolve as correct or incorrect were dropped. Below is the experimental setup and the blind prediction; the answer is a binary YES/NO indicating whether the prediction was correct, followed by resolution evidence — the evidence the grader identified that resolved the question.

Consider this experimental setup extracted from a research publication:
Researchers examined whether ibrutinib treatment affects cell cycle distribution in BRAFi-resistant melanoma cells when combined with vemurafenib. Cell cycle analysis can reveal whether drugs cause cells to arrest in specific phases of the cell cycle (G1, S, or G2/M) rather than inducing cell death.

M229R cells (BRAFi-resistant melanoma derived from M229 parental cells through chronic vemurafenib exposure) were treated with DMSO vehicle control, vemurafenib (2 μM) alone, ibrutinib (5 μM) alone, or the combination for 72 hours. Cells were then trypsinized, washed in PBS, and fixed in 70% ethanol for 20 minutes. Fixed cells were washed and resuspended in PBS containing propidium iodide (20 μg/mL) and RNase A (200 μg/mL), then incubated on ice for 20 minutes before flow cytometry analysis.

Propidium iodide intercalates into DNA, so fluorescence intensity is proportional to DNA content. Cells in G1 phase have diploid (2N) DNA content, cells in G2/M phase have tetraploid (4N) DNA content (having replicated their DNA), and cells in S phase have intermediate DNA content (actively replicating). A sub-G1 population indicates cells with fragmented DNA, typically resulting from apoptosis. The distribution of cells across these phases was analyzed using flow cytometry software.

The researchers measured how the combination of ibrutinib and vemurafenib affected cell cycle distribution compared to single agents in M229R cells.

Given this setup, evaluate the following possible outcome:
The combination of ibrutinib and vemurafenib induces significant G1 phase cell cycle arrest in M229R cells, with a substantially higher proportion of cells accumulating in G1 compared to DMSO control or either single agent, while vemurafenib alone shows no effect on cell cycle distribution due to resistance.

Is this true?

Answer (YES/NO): YES